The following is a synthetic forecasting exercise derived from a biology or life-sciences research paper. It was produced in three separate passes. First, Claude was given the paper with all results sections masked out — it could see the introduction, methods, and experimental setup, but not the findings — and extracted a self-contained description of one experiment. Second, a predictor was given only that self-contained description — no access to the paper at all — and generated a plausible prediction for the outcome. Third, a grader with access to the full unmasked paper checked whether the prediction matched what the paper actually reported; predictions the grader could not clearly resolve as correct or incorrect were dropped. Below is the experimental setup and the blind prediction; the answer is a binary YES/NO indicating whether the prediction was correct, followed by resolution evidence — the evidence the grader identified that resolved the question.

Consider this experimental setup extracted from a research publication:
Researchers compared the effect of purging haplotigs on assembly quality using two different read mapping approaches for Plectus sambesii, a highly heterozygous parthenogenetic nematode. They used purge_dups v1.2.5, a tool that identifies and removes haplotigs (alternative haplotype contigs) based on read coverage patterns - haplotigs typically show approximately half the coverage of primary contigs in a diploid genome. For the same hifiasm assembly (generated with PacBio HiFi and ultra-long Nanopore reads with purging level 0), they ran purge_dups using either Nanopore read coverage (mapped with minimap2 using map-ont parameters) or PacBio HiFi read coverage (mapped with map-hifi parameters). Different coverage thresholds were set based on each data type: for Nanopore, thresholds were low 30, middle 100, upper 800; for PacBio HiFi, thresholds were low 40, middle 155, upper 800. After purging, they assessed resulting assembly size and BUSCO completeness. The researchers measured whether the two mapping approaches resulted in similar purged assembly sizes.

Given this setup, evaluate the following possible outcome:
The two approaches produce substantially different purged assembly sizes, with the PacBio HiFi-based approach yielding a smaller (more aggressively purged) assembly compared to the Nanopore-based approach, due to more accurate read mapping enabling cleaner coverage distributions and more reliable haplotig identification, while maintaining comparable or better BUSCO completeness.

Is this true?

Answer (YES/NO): YES